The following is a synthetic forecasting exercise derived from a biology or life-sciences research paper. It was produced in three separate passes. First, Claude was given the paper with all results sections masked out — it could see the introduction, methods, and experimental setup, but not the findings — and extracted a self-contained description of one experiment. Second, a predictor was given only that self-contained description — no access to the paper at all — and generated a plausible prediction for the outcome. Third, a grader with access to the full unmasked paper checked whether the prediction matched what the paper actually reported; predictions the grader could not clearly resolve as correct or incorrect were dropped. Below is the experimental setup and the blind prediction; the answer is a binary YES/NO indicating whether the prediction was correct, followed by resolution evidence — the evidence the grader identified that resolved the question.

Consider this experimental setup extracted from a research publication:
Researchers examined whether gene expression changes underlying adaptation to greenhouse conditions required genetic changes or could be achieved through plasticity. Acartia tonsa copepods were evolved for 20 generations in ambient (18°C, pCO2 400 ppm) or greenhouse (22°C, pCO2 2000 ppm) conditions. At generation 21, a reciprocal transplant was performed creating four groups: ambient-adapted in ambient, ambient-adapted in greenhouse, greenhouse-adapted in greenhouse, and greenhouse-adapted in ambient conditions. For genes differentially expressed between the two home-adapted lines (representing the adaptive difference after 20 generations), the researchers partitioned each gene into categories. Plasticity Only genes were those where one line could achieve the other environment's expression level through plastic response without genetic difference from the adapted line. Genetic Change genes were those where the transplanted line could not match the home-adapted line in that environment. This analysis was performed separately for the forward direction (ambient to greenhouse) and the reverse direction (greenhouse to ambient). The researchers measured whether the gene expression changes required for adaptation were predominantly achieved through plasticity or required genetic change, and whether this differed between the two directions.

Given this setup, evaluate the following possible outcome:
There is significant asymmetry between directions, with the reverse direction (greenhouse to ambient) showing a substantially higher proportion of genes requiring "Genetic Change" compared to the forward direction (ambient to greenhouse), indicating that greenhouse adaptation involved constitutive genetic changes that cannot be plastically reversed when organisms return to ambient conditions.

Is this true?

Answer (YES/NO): YES